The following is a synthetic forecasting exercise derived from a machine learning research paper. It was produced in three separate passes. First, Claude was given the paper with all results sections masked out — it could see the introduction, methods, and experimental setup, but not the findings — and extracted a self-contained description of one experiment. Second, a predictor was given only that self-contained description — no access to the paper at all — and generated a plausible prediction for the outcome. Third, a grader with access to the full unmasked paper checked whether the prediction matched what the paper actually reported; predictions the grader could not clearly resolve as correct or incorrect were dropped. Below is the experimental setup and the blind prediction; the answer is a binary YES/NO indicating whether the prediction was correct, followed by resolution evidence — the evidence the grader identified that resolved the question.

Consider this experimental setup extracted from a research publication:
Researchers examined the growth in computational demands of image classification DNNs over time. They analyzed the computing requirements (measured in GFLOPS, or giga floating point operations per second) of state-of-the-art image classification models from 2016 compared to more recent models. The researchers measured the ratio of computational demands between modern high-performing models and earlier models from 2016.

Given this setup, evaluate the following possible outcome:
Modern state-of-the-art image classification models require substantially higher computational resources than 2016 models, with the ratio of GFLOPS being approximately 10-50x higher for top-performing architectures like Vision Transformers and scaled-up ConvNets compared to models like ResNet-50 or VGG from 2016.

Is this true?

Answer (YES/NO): NO